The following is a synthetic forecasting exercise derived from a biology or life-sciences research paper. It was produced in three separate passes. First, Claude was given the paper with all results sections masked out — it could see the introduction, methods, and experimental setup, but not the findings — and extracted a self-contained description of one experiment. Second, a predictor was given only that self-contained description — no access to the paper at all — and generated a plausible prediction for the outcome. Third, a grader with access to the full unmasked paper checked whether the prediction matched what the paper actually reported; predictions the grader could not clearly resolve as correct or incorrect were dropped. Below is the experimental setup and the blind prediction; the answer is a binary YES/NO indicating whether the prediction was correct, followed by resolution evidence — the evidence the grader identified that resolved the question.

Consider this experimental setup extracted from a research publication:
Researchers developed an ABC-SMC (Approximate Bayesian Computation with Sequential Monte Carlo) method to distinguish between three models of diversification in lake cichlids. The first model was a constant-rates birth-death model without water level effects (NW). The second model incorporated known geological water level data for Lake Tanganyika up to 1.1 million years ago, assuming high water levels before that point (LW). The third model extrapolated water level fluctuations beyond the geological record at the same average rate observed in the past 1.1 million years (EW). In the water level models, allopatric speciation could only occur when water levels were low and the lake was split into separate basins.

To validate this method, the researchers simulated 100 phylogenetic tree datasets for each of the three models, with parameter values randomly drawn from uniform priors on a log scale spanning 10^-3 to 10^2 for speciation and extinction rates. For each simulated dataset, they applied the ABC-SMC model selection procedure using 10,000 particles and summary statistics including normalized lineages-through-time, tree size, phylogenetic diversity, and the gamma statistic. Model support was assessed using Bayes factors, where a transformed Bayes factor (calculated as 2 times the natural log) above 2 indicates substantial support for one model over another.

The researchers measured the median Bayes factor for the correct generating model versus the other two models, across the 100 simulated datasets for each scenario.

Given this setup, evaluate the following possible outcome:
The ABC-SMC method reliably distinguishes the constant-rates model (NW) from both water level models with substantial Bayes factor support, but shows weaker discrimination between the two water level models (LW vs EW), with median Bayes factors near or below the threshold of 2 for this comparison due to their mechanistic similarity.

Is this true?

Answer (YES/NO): NO